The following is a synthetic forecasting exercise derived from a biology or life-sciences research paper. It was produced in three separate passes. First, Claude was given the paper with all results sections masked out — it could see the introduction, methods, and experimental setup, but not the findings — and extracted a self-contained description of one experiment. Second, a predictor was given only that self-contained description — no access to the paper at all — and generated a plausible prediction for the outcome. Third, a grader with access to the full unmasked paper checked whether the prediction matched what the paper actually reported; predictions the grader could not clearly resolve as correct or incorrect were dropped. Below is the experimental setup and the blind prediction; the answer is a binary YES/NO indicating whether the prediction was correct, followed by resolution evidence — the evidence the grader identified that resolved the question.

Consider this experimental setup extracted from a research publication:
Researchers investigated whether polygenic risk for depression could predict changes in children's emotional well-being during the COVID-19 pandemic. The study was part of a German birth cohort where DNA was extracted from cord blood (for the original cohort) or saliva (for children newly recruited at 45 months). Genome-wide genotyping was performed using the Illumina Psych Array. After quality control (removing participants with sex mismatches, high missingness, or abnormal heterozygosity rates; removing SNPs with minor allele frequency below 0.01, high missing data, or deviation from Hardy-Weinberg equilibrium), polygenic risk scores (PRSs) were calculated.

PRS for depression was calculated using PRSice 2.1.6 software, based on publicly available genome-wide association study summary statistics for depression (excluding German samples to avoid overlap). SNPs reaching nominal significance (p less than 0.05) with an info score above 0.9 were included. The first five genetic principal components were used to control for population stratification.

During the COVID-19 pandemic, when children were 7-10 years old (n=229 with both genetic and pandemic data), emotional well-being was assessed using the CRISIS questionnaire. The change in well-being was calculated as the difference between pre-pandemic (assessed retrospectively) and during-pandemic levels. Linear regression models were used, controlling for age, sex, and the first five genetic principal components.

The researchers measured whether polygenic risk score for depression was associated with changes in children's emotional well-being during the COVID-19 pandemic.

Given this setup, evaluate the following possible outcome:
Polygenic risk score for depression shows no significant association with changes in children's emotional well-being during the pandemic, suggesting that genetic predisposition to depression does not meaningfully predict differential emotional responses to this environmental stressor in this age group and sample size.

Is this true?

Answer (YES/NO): YES